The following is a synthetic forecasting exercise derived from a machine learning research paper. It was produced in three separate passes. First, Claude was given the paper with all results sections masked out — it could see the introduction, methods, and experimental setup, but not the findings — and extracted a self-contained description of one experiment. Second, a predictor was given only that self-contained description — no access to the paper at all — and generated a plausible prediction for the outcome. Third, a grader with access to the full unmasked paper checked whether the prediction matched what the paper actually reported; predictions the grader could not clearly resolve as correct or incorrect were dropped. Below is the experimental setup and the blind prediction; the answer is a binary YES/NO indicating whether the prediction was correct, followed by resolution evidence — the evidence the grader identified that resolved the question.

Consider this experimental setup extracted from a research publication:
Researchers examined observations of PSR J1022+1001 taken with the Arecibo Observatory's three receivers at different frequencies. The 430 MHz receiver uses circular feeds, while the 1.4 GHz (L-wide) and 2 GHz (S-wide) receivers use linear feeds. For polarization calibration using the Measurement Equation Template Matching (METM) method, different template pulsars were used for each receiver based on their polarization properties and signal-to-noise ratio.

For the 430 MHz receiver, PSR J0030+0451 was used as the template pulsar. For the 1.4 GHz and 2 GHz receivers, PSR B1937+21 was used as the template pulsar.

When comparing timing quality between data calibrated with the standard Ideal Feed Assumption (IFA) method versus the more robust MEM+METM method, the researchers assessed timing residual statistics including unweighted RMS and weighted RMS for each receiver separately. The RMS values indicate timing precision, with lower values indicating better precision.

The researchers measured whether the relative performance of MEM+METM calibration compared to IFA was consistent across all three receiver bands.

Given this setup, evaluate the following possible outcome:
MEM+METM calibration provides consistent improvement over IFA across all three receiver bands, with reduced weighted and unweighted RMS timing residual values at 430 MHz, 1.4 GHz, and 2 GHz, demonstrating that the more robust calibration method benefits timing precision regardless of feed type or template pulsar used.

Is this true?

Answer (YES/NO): NO